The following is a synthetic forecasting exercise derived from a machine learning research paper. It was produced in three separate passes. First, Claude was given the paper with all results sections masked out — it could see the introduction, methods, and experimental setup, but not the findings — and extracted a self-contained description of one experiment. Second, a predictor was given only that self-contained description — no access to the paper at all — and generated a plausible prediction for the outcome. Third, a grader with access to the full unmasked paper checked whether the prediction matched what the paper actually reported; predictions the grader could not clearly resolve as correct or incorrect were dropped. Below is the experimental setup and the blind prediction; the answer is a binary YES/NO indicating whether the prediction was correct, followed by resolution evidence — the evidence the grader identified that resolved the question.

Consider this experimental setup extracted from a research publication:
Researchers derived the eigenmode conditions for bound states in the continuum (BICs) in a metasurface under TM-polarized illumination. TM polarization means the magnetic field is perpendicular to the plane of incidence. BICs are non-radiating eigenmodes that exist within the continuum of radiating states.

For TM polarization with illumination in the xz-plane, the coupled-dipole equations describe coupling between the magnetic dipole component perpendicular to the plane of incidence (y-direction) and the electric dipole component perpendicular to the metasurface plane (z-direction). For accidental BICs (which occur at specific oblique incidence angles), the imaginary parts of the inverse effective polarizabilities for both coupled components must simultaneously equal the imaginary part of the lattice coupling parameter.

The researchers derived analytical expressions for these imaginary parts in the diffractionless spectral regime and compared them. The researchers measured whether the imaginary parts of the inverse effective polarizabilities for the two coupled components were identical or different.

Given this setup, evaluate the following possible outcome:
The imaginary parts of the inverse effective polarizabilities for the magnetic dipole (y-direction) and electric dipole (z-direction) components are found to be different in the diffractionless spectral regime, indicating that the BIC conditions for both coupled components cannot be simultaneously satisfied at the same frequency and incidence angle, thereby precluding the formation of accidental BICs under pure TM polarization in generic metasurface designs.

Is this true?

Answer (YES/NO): NO